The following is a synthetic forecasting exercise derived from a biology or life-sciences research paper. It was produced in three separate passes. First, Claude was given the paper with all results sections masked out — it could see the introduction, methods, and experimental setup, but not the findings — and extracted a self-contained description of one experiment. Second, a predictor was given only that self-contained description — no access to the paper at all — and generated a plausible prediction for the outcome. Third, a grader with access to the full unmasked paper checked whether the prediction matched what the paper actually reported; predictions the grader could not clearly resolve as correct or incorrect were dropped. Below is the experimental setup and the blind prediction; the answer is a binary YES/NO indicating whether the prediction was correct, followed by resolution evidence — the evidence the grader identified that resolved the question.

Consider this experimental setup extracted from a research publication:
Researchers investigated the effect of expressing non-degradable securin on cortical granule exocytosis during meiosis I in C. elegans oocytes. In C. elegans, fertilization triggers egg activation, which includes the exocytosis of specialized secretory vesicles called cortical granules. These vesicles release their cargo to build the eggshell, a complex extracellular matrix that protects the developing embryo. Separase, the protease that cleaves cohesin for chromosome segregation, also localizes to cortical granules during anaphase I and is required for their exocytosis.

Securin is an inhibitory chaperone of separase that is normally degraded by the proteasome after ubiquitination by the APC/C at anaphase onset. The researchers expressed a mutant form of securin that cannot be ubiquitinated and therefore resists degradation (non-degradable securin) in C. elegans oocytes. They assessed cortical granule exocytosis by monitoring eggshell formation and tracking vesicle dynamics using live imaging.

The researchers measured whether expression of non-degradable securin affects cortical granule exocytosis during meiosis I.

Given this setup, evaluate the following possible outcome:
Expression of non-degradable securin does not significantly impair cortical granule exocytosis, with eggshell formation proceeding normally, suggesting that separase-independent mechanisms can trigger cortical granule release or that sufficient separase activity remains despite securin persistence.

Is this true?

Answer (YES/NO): NO